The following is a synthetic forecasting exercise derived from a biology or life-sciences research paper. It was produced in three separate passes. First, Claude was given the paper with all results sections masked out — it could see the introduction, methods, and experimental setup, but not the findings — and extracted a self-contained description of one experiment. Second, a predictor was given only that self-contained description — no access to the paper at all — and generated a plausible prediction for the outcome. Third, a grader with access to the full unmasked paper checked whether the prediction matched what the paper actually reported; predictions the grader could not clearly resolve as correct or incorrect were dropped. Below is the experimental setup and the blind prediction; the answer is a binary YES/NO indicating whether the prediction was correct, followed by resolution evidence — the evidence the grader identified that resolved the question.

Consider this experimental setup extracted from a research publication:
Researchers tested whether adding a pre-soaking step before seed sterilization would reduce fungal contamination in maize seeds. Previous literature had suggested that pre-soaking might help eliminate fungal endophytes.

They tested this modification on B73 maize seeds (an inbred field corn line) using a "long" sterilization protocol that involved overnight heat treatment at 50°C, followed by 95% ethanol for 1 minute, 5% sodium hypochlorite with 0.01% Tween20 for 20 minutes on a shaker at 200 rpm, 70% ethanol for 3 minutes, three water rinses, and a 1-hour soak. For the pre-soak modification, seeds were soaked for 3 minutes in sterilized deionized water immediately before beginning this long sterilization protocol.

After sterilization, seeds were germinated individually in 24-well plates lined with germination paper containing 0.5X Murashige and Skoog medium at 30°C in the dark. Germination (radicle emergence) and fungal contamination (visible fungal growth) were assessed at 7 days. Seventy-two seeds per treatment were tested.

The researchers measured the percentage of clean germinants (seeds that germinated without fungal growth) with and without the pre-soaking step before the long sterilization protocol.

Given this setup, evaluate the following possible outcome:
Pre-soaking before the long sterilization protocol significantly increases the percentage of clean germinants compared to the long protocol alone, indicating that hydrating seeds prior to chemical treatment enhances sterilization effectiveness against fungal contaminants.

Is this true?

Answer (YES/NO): NO